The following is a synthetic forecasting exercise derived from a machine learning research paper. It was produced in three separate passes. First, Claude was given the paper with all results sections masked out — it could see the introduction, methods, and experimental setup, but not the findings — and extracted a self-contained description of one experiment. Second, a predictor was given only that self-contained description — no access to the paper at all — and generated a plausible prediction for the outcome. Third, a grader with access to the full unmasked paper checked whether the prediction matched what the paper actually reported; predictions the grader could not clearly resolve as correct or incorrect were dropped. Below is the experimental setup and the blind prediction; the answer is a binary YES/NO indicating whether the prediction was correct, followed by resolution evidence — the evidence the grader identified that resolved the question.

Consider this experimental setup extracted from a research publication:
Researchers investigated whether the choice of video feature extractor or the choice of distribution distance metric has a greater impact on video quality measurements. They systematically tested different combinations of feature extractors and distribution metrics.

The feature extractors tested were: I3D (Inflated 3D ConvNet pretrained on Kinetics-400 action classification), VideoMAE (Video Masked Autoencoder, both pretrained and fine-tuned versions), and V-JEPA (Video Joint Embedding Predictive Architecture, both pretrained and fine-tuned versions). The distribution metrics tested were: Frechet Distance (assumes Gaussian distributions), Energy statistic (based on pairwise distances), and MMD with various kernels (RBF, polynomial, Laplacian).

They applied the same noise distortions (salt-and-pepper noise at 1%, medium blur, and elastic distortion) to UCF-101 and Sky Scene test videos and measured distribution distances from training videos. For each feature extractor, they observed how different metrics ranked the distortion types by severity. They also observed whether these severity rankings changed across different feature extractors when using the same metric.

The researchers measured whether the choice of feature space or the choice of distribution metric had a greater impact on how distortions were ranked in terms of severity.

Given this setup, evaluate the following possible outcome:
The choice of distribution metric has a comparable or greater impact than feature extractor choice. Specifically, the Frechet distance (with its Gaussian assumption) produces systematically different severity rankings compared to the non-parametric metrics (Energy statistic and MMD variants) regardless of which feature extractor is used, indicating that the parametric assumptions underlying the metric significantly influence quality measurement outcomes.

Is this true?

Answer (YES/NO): NO